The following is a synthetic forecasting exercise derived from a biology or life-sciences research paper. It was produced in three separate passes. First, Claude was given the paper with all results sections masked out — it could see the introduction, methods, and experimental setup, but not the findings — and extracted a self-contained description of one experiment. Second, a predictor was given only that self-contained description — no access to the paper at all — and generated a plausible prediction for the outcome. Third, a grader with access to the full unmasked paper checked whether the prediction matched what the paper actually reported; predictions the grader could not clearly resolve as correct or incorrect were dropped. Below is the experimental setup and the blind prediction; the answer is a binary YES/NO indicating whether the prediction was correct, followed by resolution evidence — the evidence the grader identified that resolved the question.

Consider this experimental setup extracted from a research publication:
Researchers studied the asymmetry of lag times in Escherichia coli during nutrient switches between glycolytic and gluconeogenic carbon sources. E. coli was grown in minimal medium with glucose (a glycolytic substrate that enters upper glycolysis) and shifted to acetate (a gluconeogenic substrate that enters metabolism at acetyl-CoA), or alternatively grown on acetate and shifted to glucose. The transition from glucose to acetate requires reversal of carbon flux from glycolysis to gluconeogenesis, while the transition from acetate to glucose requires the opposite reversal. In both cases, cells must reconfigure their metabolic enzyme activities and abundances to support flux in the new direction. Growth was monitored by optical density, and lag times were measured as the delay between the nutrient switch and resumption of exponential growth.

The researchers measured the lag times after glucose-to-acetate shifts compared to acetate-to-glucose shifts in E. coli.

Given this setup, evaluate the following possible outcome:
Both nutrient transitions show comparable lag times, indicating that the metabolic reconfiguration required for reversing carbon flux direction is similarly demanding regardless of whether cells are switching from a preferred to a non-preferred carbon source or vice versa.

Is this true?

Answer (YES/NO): NO